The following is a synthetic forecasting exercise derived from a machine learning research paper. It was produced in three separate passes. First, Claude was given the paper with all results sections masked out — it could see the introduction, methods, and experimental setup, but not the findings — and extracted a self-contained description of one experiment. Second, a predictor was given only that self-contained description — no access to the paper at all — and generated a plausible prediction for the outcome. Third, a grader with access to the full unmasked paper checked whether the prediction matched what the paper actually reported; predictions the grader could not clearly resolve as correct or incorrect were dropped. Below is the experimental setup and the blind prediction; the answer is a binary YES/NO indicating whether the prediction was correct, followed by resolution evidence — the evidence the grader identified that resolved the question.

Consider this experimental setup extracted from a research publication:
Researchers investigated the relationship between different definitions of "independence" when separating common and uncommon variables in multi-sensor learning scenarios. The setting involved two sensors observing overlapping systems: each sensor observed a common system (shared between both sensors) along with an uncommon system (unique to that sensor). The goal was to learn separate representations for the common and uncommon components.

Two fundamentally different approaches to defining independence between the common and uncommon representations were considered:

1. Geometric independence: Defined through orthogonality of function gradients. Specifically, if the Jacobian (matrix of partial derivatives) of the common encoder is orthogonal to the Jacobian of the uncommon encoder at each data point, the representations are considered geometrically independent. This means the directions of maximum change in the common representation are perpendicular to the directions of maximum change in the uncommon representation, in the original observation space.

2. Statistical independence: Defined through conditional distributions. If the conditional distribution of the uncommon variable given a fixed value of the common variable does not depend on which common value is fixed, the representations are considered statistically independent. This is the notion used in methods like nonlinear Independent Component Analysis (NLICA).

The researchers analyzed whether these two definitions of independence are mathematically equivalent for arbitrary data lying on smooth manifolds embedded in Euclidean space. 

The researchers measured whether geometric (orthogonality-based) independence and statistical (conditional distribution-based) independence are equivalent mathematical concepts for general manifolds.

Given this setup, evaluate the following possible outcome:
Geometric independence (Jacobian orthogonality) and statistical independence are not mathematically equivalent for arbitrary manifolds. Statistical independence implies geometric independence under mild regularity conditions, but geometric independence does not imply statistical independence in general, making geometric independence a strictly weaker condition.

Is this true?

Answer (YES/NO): NO